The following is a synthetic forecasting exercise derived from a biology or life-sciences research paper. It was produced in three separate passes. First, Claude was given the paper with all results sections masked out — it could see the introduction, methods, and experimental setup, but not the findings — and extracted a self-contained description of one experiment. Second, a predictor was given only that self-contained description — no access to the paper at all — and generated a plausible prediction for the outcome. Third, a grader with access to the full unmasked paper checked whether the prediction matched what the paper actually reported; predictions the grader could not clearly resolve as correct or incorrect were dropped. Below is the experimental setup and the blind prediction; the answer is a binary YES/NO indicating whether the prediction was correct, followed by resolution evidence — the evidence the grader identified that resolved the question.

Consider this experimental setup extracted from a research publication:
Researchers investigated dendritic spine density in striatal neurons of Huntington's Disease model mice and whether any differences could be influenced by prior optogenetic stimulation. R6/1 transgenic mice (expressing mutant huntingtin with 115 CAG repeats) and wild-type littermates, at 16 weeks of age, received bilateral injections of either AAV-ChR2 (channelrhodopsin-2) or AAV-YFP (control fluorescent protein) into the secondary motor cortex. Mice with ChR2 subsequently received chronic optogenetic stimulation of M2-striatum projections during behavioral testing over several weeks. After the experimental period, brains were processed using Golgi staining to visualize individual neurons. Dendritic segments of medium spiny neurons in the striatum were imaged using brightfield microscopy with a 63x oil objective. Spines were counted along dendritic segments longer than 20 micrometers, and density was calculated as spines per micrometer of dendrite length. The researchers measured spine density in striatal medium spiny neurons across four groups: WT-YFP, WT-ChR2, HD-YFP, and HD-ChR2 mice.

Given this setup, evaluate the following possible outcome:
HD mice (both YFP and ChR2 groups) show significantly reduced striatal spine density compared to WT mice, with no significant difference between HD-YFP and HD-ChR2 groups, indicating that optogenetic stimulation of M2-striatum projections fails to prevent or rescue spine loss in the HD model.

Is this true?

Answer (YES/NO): NO